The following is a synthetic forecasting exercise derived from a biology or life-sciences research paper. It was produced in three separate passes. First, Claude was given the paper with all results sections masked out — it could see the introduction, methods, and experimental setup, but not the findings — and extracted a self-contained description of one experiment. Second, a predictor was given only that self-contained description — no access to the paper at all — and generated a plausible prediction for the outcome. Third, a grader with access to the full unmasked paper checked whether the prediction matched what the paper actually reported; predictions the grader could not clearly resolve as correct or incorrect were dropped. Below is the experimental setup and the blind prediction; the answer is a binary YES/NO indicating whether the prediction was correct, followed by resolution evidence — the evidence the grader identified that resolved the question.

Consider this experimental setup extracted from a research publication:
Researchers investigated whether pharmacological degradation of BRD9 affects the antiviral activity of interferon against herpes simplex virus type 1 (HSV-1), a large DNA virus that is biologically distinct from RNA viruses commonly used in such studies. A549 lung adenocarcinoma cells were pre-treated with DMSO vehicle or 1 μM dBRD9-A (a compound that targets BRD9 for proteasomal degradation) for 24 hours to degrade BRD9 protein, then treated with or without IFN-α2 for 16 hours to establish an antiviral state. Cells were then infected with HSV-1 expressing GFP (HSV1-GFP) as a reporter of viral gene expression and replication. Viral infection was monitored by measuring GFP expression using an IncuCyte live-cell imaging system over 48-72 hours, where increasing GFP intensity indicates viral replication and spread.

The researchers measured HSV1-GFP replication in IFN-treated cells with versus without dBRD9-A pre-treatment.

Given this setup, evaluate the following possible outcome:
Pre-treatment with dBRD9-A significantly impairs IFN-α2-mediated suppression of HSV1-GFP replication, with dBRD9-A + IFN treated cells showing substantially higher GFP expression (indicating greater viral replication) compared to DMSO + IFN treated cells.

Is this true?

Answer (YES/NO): YES